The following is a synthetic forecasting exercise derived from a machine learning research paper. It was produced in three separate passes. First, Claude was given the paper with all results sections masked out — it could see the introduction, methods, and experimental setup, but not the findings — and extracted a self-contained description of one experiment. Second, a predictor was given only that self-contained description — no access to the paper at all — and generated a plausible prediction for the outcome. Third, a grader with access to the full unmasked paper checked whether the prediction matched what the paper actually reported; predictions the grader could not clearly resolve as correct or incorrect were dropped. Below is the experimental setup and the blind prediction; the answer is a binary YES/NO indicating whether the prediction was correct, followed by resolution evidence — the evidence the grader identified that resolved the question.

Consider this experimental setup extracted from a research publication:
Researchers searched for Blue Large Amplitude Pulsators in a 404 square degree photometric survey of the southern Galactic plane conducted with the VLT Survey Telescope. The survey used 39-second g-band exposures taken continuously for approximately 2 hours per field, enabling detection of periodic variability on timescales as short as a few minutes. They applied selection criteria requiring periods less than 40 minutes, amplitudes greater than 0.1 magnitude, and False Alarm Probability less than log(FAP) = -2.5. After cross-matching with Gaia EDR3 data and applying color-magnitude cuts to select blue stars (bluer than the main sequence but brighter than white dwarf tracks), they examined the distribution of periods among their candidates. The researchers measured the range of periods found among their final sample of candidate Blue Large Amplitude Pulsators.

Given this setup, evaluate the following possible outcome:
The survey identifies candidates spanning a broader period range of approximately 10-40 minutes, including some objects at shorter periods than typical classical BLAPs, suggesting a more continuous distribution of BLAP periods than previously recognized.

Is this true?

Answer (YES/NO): NO